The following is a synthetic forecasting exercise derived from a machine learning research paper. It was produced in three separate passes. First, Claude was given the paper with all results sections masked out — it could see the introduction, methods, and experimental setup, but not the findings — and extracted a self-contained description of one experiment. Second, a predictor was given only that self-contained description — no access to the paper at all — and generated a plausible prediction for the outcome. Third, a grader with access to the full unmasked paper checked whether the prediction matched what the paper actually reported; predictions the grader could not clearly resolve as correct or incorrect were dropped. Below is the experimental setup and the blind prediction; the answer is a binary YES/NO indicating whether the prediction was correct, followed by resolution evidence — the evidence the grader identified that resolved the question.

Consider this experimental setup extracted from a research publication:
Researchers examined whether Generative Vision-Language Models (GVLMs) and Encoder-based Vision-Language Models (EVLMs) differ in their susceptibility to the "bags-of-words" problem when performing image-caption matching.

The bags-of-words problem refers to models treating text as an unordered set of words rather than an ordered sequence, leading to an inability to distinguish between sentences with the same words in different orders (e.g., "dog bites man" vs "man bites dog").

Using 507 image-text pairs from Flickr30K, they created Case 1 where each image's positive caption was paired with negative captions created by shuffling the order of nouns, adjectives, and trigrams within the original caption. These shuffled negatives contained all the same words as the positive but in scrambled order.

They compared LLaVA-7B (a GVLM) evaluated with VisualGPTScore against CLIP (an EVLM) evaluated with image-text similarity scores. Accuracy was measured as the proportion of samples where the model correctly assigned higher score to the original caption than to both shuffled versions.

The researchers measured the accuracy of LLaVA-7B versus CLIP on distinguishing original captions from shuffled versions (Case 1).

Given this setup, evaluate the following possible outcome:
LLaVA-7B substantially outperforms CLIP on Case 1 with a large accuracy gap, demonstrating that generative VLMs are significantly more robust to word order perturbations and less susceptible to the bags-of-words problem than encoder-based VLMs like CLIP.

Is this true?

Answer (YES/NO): YES